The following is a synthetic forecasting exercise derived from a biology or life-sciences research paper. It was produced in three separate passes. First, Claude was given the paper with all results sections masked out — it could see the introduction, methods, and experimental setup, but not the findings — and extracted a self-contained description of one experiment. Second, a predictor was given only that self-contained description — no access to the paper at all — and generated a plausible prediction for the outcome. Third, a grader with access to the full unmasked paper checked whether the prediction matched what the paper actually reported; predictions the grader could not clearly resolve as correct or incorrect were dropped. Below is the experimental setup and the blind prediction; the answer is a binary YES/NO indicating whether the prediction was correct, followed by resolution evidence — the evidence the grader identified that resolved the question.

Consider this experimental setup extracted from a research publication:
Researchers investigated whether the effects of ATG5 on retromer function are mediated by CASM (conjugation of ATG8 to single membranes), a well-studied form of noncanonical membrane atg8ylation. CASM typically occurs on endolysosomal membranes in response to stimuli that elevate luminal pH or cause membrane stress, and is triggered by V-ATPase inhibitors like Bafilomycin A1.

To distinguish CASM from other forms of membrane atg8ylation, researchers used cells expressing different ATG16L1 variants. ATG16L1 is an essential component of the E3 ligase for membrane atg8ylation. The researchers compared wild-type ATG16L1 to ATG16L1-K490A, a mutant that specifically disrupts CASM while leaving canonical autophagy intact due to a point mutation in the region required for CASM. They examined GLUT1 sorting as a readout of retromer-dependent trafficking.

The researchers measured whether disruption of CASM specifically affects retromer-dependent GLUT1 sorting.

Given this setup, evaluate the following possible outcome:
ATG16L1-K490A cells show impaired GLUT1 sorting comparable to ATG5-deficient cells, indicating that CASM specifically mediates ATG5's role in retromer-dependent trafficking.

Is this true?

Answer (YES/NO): NO